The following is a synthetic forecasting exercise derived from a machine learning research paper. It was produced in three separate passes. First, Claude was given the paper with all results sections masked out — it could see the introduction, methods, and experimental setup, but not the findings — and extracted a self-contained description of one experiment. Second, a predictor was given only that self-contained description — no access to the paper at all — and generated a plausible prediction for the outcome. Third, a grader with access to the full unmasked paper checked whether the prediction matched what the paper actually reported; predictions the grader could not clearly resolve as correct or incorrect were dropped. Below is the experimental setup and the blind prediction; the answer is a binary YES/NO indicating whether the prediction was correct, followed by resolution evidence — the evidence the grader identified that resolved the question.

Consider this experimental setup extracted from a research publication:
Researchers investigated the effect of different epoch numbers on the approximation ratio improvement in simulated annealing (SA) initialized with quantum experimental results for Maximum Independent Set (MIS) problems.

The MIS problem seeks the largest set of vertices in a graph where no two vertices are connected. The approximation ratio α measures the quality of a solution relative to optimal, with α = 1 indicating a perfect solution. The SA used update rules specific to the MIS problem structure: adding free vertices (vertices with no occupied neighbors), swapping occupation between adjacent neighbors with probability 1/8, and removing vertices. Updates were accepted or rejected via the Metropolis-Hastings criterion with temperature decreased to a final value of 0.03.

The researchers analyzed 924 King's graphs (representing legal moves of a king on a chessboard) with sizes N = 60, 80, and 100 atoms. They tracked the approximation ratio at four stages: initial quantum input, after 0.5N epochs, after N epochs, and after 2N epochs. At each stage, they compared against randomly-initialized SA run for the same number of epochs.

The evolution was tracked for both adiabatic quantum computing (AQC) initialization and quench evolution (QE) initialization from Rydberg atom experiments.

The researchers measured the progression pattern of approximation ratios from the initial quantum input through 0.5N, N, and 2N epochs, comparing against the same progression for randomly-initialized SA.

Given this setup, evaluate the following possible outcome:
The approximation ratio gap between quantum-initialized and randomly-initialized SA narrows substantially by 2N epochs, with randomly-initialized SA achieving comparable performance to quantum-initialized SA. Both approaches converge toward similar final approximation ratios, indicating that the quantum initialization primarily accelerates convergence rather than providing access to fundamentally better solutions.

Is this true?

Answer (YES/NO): NO